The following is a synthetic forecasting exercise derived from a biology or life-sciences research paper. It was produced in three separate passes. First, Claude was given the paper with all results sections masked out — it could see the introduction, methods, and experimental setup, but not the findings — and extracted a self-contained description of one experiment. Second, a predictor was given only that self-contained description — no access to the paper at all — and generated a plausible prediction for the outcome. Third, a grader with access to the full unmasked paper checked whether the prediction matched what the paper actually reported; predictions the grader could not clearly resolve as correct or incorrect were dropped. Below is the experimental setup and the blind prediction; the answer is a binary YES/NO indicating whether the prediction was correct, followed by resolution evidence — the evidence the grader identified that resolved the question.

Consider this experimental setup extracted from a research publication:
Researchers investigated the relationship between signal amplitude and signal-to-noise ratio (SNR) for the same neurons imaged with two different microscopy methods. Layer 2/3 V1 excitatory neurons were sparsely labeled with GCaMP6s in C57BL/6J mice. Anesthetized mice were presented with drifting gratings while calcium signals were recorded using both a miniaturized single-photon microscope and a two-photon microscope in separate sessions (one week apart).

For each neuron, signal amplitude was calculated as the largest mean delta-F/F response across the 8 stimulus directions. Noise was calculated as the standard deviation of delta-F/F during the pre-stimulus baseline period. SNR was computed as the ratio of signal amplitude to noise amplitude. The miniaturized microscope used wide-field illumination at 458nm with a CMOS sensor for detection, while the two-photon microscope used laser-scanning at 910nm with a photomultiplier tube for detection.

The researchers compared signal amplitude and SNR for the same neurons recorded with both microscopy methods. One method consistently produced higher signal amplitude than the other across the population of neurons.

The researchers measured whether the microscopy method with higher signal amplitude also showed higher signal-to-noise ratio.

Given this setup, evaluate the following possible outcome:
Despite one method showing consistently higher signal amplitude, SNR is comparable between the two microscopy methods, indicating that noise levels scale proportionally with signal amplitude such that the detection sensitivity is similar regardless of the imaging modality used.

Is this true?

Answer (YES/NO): NO